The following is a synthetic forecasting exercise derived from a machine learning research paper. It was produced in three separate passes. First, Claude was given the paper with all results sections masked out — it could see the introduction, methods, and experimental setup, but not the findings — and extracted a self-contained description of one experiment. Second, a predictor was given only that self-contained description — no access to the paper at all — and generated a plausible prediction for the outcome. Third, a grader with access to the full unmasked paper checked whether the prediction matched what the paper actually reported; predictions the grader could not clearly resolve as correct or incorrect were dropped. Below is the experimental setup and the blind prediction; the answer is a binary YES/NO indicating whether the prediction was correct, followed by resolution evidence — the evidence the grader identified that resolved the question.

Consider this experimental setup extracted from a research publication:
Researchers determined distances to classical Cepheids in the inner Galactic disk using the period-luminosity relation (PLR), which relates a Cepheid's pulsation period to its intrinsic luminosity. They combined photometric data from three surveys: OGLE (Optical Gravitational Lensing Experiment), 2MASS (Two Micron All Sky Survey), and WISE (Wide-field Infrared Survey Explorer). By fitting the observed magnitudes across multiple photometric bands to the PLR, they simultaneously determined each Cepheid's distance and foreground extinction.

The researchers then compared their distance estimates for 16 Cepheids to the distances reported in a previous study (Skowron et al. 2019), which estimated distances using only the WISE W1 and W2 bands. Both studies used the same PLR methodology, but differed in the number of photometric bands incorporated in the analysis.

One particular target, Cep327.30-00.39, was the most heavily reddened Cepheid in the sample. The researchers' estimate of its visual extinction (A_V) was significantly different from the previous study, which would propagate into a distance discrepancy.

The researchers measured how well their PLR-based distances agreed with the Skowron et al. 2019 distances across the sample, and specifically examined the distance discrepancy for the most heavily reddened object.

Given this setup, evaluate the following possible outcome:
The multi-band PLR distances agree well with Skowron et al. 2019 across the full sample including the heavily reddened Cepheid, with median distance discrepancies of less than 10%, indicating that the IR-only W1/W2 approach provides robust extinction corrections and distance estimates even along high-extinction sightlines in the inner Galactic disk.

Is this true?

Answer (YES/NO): NO